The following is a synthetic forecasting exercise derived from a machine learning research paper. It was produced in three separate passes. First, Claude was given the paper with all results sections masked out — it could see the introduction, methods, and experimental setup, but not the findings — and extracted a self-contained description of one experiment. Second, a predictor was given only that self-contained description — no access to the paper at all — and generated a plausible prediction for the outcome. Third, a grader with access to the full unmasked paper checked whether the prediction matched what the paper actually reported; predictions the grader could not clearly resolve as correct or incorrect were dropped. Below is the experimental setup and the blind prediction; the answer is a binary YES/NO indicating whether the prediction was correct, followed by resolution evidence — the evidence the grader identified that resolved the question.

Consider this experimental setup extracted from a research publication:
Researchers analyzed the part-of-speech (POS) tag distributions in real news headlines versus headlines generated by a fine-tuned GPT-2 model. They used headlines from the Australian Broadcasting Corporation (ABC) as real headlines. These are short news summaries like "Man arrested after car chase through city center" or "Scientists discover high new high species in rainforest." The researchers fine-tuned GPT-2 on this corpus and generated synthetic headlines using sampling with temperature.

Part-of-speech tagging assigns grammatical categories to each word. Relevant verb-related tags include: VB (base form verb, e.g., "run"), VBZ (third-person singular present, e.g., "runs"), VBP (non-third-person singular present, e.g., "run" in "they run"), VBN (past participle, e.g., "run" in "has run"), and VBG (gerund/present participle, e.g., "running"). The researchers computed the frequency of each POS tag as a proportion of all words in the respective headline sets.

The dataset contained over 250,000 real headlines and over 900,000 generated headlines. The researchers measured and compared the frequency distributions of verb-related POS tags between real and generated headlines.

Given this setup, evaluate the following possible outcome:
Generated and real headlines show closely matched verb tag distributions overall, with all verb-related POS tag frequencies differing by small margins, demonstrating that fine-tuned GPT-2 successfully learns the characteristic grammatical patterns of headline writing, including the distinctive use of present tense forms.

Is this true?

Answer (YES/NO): NO